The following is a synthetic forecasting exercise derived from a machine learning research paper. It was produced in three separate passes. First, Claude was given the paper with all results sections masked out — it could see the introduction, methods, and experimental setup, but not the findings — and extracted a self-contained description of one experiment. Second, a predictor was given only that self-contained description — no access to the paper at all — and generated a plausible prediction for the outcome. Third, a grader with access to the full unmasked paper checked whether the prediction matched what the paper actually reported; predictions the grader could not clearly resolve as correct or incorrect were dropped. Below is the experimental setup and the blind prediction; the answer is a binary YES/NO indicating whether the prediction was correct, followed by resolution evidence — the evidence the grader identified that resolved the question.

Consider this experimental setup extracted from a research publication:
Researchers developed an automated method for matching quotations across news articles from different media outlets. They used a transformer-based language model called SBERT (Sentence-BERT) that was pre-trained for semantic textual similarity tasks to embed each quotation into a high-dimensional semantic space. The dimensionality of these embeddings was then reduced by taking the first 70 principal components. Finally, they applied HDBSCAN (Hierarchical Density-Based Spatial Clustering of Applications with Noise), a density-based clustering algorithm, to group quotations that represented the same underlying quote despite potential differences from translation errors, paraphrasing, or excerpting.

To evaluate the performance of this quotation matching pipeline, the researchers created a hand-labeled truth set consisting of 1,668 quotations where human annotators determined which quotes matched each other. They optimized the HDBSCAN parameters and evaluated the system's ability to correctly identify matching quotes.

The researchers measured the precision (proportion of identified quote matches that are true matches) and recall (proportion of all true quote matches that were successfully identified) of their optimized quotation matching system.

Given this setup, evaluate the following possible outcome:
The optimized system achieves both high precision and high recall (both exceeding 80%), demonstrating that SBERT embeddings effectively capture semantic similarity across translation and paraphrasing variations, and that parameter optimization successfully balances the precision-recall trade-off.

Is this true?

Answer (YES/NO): NO